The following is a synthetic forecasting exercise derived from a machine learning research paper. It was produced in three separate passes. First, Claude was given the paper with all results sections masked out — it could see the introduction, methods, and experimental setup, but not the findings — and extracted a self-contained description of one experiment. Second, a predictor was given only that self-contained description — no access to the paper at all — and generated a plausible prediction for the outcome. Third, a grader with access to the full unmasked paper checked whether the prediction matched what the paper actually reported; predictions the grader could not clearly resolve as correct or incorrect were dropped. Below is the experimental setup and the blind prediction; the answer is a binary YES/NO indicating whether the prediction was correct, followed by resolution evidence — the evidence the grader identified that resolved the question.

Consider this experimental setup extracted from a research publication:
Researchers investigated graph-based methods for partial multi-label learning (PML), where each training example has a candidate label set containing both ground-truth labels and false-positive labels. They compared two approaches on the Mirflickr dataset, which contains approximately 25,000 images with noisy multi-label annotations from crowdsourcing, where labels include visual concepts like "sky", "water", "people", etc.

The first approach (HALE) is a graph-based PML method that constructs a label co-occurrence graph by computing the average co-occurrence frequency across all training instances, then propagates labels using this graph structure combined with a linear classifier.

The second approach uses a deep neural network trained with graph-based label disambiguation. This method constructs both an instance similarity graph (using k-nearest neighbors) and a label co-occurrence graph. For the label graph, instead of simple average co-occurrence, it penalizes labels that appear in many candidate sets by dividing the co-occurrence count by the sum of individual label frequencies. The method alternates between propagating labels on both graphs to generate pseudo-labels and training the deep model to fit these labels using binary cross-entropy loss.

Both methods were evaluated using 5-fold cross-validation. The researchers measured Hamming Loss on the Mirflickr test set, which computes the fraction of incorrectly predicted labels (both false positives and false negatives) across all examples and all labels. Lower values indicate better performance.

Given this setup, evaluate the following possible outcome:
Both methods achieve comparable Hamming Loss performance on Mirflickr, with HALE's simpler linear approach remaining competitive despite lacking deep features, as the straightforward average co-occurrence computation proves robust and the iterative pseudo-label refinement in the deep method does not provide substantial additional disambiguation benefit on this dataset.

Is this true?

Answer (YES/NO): YES